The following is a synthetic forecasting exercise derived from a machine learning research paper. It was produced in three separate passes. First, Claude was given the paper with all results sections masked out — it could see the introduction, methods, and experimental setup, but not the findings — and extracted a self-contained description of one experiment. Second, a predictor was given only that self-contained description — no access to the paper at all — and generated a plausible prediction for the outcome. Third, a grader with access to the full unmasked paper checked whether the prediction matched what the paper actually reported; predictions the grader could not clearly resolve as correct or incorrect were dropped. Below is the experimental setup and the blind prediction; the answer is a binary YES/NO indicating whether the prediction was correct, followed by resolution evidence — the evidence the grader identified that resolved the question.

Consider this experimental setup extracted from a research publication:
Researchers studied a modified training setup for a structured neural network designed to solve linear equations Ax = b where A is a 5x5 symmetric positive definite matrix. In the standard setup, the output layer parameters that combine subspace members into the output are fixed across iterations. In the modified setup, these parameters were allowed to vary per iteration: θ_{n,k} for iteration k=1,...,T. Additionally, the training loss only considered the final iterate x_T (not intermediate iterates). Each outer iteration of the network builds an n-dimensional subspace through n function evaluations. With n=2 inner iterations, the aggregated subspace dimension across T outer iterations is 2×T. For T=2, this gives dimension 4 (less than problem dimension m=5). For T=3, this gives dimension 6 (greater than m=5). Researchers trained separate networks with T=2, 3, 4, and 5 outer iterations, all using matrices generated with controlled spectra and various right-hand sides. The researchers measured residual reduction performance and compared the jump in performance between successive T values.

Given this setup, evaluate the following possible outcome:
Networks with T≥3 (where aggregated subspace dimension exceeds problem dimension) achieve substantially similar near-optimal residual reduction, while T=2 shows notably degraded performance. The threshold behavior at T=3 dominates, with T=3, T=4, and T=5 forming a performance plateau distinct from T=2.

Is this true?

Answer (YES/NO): YES